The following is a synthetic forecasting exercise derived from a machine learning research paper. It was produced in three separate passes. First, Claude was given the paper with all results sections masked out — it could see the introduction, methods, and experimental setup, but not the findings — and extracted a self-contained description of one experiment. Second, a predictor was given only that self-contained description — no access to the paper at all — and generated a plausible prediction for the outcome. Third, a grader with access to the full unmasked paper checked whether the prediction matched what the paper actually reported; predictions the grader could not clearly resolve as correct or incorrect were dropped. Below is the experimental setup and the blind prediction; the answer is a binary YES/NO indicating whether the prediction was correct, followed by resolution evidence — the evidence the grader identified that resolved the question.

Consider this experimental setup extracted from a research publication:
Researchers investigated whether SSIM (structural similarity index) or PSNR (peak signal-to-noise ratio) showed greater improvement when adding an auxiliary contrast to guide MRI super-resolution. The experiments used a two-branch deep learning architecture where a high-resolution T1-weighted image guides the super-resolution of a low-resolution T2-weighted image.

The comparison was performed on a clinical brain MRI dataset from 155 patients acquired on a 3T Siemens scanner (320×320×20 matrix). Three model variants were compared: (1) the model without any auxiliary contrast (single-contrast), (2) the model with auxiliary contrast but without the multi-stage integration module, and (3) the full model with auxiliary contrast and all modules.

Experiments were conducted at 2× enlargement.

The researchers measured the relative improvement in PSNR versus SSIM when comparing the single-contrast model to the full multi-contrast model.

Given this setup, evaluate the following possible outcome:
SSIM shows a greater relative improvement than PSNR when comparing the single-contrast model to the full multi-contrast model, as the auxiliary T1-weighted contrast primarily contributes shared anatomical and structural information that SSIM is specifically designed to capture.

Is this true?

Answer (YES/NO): NO